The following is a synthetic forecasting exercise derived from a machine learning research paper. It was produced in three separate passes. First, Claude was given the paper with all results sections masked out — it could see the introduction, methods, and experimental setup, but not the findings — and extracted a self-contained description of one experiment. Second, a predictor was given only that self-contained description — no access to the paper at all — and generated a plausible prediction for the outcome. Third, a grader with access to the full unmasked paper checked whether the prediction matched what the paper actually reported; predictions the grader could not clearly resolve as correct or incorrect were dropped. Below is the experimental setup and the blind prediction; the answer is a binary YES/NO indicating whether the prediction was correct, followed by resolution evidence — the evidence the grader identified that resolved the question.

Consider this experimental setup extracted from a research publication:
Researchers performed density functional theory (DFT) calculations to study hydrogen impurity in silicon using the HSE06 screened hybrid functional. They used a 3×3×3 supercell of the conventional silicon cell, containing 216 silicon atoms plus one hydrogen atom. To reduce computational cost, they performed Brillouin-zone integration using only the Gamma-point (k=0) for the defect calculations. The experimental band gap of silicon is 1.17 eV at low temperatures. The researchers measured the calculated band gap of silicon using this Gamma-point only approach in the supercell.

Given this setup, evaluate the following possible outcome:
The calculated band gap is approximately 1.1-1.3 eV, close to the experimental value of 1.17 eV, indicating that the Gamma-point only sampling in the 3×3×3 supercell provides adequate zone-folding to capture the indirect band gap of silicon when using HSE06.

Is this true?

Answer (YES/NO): NO